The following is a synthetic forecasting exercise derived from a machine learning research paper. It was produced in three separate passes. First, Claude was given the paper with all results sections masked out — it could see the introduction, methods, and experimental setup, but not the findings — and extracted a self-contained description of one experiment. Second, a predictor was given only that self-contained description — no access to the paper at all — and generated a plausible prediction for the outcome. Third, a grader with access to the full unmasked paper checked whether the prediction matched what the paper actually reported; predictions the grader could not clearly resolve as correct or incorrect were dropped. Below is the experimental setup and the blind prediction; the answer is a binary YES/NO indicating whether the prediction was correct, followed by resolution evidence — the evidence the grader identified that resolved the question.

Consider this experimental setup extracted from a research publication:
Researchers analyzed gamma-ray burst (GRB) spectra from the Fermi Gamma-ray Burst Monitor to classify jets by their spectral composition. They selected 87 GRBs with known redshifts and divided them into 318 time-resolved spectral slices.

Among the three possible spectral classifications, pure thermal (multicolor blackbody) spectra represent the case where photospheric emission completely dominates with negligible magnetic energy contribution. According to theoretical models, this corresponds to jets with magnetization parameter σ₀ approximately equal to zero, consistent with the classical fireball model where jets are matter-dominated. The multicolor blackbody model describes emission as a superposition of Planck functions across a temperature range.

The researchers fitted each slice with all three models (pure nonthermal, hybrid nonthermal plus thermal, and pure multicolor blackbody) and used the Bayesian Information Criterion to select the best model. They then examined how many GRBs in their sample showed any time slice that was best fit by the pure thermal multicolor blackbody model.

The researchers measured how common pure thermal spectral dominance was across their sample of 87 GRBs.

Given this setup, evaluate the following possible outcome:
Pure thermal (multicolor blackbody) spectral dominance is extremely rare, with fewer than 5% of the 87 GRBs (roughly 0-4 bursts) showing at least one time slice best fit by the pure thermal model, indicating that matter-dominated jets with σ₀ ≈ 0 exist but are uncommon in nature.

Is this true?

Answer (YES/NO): YES